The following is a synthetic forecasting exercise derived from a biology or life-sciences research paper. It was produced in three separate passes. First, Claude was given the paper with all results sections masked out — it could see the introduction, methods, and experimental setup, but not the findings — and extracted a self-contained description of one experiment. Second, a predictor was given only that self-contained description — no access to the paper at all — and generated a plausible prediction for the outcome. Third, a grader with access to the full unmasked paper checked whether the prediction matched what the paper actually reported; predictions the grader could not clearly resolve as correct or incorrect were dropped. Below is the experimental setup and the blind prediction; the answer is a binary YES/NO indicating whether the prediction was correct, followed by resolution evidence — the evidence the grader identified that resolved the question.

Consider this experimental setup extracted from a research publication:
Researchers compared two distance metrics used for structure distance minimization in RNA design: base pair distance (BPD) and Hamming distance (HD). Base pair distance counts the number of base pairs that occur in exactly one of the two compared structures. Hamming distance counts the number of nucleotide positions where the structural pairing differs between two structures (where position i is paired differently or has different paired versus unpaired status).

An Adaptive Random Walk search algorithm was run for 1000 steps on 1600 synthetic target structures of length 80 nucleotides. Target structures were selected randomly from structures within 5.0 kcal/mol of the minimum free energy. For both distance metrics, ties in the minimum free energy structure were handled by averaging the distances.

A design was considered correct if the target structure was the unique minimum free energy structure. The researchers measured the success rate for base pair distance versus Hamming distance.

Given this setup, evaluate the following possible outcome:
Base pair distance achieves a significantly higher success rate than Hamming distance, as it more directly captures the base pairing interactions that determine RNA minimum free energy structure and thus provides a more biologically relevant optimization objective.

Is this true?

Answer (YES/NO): NO